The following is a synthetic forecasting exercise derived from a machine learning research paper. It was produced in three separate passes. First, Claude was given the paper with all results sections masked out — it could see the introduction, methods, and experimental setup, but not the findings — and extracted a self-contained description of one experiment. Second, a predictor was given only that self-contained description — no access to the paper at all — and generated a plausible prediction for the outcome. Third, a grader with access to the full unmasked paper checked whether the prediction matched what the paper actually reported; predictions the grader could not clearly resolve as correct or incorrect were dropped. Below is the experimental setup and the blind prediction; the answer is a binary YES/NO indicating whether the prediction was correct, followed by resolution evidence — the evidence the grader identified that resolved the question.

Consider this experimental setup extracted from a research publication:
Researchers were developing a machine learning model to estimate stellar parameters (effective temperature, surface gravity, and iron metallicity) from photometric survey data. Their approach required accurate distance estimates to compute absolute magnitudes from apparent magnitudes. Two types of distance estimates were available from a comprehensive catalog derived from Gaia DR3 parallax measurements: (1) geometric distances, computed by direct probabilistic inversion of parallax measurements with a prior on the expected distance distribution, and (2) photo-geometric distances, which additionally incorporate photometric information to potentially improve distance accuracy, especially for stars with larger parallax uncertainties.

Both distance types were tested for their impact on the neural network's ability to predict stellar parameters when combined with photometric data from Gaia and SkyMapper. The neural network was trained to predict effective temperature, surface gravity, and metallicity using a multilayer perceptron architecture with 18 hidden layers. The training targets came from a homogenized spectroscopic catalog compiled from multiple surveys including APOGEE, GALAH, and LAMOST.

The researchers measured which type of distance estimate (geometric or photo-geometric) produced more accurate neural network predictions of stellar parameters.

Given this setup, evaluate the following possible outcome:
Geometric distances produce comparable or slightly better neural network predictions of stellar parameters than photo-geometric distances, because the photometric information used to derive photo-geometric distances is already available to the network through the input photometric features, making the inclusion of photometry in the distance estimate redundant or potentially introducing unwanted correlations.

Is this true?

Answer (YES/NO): YES